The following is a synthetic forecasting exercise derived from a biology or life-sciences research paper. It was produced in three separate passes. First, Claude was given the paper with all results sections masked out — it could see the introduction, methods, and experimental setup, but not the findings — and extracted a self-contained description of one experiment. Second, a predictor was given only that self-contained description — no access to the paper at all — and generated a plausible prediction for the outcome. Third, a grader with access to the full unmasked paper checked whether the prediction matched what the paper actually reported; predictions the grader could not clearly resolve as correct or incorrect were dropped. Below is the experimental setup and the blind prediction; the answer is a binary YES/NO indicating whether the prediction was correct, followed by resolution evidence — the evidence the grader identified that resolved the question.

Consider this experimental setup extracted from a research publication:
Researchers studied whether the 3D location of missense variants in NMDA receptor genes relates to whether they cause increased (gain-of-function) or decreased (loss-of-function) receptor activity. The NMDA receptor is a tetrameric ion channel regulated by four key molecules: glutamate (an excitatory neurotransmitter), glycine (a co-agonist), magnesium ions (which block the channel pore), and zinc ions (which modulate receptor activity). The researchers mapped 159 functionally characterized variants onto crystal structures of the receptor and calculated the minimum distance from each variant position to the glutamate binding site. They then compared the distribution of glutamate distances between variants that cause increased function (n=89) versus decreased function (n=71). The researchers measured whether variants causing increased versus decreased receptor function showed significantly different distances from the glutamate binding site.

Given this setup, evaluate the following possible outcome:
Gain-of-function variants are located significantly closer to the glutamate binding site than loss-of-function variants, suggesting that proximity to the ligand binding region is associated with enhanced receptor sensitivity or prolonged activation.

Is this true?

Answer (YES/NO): NO